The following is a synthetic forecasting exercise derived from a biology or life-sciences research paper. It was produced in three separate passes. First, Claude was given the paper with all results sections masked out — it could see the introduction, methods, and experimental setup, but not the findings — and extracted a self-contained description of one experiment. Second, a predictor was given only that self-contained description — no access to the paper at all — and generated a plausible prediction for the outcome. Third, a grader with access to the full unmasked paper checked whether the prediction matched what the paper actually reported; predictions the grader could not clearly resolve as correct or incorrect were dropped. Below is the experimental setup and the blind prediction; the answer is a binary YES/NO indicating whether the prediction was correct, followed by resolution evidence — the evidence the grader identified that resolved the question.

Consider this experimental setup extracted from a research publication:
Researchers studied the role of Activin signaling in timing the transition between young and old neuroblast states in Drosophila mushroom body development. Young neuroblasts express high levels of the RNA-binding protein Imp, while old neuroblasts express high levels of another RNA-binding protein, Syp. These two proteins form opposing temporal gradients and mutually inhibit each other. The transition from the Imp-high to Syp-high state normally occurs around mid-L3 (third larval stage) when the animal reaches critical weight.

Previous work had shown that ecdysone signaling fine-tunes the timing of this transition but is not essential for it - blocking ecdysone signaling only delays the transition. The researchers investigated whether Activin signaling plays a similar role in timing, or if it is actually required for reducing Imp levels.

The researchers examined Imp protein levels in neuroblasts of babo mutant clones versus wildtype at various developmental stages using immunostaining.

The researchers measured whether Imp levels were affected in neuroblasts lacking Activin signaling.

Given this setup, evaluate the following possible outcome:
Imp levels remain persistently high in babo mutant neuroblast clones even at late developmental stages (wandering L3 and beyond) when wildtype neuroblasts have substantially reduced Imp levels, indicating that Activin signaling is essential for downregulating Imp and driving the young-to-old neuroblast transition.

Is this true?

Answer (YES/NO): NO